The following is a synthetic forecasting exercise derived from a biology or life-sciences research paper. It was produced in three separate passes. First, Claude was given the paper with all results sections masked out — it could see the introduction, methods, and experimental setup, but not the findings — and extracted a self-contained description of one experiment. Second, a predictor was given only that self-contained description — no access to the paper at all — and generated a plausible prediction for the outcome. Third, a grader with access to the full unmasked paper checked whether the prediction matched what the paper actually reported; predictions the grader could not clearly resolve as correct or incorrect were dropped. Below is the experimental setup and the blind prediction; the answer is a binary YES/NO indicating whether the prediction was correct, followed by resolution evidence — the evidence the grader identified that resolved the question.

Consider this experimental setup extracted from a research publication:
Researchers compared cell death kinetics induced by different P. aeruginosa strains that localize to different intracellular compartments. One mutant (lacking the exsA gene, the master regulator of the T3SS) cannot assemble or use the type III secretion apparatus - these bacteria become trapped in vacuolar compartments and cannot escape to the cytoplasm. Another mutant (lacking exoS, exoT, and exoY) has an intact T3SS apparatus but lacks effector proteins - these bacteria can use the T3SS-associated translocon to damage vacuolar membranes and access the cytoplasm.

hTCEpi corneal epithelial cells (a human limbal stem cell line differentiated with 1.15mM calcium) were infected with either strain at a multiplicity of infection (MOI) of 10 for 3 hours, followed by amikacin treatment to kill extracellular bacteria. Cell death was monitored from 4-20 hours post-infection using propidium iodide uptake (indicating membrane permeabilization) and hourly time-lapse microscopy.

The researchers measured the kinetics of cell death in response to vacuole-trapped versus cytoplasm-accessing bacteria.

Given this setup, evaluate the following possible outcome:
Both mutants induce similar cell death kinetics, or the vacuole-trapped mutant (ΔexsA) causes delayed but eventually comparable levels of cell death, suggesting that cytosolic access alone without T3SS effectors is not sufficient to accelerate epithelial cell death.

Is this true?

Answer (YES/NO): NO